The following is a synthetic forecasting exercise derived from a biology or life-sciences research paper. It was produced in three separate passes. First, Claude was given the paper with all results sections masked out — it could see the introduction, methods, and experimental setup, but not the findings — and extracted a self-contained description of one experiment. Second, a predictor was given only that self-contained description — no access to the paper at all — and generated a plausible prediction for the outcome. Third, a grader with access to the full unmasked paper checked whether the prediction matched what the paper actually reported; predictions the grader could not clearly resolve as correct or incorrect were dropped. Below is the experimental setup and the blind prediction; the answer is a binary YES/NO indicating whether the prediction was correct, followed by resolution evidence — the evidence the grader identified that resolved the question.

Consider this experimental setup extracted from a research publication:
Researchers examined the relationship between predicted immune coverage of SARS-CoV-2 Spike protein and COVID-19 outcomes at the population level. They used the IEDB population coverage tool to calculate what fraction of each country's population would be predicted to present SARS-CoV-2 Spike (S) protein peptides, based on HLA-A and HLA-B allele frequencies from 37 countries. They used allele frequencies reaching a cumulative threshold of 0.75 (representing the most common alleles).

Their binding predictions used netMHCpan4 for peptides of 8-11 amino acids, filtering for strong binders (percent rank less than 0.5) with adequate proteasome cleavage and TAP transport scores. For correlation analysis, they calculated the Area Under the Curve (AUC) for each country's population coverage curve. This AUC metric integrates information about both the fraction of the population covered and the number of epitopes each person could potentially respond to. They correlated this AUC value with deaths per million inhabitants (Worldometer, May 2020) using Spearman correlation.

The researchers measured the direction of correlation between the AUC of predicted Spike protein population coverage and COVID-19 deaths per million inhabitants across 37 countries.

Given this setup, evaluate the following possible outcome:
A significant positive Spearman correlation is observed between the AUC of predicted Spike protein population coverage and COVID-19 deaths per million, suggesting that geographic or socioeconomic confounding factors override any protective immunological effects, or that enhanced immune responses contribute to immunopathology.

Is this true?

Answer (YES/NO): NO